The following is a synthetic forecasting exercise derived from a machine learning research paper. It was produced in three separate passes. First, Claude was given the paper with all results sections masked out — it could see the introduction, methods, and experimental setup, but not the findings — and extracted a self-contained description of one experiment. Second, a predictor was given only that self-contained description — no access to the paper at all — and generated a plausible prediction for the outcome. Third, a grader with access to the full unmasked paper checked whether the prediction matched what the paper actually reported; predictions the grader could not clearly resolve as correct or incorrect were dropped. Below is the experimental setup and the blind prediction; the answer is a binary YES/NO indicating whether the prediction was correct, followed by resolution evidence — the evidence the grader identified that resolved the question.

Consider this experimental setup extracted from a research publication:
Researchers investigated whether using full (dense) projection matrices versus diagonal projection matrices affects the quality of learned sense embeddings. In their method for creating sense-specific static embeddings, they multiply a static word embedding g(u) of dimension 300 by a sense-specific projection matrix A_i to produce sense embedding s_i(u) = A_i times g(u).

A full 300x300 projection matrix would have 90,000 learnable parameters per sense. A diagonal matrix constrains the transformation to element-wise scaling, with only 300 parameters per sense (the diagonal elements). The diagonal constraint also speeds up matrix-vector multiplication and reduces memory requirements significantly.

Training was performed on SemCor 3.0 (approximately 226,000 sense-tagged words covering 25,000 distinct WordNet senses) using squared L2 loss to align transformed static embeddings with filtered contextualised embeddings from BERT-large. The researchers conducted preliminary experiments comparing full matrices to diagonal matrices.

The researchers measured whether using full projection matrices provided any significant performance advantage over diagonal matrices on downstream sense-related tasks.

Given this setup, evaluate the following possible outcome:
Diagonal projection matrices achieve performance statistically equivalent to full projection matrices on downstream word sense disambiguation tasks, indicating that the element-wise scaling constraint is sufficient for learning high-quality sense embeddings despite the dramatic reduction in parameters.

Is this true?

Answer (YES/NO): YES